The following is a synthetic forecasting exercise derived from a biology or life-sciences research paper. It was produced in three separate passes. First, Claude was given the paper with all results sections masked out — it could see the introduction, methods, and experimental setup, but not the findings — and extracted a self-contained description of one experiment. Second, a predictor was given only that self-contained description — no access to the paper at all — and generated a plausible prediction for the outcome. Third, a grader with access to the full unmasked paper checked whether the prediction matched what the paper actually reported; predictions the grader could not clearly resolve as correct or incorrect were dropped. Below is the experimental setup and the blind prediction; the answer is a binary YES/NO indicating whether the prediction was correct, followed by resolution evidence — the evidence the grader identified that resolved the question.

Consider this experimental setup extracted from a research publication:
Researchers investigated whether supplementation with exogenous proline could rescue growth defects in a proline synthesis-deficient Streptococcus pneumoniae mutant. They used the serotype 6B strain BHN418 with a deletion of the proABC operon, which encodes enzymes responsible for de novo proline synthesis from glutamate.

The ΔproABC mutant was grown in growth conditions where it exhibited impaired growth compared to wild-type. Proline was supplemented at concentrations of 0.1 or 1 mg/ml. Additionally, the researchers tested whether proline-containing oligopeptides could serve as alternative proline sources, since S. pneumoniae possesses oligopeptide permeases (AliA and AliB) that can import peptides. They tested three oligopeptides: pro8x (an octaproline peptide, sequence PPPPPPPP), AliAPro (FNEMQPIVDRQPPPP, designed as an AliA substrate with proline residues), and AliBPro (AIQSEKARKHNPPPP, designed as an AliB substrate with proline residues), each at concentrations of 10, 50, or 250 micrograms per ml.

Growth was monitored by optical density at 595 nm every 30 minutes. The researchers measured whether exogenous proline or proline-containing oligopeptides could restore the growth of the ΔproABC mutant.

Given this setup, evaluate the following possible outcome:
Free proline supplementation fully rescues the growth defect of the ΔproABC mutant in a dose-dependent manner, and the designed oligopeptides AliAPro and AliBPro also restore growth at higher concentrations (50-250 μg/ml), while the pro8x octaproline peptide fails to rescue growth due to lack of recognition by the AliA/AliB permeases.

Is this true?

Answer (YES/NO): NO